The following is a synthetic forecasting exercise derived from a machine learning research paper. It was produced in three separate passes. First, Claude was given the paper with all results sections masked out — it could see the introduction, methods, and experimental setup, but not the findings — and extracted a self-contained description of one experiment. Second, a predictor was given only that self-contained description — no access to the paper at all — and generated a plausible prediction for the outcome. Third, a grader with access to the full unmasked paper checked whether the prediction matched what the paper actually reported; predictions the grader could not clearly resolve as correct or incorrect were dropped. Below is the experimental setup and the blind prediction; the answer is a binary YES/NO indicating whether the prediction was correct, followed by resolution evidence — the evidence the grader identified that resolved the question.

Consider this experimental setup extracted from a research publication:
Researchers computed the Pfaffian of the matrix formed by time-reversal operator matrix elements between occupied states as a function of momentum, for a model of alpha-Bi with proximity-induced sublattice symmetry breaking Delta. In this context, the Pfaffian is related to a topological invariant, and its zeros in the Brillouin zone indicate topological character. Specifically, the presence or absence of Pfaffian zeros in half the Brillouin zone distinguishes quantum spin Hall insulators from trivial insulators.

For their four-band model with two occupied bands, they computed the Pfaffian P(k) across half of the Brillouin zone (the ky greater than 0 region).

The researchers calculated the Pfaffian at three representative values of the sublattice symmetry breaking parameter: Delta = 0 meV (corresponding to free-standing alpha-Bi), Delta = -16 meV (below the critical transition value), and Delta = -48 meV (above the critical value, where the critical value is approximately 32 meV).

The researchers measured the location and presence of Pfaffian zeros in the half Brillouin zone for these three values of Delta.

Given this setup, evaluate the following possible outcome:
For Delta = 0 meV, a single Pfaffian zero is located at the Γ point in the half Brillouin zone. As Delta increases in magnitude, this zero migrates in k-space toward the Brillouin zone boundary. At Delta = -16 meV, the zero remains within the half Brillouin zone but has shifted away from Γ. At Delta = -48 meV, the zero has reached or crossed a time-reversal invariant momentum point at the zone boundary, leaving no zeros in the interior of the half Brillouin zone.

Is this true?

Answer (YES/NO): NO